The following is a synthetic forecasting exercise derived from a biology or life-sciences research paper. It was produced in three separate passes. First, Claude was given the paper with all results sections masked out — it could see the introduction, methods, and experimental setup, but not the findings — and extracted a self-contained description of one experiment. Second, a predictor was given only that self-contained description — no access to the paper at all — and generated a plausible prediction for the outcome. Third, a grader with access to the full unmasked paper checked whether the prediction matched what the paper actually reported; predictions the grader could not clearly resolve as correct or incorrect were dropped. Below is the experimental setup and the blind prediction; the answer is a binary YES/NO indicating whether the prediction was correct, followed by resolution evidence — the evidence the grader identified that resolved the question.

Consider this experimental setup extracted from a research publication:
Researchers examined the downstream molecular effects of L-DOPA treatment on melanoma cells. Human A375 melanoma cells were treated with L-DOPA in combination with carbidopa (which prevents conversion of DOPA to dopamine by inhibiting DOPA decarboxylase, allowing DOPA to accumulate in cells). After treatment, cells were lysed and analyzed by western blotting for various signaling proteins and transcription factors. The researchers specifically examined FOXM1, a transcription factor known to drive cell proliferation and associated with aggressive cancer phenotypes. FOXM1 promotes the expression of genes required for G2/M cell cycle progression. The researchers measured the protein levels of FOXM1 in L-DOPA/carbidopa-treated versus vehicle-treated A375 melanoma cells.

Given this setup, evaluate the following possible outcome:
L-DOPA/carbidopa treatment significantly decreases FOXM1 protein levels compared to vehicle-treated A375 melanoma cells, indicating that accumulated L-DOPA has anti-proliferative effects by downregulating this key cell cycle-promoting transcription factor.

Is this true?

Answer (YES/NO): YES